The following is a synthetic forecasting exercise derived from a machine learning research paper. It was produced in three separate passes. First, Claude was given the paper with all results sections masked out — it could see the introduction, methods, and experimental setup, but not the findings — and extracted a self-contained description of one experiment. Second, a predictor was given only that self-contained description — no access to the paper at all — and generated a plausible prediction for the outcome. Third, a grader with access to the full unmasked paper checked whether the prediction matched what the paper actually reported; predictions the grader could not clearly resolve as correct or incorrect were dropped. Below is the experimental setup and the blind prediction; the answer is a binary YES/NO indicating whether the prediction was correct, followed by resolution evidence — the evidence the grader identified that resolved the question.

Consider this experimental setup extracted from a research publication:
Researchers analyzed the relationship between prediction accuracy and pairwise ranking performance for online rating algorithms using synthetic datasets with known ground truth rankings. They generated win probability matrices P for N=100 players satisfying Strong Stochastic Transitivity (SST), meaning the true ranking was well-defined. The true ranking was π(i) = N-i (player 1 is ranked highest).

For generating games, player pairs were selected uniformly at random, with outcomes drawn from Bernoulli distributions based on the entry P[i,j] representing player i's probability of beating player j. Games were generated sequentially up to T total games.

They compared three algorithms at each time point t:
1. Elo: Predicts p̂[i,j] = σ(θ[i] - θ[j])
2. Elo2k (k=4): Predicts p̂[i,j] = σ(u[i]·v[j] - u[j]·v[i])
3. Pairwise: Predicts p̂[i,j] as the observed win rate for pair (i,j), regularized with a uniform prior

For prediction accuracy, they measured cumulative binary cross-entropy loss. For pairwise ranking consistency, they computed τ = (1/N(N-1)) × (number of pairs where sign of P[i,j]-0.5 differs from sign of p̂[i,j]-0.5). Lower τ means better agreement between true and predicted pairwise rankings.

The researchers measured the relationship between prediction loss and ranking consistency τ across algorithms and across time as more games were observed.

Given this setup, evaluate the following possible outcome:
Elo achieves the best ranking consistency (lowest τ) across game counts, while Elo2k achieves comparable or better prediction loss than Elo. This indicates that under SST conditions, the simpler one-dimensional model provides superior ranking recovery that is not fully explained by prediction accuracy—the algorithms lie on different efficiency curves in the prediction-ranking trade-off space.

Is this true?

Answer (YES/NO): NO